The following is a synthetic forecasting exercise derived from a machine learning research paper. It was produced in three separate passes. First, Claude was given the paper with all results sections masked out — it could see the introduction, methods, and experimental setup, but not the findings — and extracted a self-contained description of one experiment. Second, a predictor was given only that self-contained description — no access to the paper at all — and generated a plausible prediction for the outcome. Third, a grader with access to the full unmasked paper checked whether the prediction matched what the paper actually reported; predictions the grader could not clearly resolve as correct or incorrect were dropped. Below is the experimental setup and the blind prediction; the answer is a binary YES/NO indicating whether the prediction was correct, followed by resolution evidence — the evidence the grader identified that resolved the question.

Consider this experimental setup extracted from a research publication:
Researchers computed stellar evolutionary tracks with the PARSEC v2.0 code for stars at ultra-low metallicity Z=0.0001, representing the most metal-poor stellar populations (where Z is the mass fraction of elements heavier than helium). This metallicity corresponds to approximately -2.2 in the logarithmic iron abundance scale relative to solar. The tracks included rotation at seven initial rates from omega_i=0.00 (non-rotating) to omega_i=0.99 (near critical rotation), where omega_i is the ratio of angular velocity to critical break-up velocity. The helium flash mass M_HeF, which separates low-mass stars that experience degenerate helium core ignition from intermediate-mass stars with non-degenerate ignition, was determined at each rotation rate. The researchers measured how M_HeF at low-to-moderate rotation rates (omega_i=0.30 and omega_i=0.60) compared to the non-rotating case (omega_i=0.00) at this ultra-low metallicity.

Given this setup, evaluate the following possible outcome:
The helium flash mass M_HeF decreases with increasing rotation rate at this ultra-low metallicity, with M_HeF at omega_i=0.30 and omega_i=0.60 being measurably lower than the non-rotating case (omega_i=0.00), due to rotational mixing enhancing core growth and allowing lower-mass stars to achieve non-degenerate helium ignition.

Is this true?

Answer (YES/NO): NO